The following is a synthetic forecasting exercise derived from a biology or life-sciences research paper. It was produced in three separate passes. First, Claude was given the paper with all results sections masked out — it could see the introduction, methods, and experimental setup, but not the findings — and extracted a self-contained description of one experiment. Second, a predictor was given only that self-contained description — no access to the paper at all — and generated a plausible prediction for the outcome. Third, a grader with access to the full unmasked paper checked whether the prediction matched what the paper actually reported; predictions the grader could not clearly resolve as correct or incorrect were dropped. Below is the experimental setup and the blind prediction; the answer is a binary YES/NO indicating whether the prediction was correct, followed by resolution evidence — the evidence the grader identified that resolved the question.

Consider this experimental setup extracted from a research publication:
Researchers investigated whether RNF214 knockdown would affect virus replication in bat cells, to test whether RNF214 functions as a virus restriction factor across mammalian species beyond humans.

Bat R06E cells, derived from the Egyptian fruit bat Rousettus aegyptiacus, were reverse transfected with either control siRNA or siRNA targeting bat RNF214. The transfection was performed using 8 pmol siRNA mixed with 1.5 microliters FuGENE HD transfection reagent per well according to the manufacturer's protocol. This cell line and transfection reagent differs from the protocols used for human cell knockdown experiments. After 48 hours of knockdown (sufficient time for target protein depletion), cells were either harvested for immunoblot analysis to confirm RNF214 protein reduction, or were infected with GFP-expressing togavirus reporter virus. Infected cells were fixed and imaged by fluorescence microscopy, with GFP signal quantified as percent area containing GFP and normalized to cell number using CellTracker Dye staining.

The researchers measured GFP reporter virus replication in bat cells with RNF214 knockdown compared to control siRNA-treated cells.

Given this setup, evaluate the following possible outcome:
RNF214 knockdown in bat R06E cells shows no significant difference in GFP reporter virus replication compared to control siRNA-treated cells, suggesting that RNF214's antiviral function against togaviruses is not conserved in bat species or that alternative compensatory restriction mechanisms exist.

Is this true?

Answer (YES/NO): NO